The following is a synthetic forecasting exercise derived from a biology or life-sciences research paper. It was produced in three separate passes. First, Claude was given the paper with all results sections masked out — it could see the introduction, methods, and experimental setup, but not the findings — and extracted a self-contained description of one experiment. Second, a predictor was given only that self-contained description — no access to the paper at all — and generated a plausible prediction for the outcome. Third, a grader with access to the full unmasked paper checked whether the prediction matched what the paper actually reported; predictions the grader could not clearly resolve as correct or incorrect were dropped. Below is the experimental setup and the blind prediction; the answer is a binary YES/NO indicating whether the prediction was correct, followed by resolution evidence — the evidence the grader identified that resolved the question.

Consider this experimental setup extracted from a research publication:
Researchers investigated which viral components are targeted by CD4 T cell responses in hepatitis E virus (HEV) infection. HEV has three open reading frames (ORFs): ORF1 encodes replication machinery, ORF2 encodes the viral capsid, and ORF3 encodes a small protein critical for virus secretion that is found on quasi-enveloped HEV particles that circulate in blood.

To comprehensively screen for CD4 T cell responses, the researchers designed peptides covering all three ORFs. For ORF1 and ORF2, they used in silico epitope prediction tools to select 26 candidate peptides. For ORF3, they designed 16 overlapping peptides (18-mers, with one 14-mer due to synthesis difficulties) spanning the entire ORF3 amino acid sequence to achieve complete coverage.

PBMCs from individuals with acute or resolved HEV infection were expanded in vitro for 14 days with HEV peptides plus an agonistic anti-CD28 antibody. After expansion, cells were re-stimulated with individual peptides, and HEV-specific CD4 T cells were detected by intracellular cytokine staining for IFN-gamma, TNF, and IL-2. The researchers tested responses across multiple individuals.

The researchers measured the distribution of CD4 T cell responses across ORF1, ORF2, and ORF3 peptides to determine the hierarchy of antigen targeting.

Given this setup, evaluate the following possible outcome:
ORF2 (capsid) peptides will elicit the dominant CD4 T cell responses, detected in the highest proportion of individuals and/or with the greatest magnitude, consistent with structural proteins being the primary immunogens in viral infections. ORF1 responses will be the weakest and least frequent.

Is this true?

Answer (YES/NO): NO